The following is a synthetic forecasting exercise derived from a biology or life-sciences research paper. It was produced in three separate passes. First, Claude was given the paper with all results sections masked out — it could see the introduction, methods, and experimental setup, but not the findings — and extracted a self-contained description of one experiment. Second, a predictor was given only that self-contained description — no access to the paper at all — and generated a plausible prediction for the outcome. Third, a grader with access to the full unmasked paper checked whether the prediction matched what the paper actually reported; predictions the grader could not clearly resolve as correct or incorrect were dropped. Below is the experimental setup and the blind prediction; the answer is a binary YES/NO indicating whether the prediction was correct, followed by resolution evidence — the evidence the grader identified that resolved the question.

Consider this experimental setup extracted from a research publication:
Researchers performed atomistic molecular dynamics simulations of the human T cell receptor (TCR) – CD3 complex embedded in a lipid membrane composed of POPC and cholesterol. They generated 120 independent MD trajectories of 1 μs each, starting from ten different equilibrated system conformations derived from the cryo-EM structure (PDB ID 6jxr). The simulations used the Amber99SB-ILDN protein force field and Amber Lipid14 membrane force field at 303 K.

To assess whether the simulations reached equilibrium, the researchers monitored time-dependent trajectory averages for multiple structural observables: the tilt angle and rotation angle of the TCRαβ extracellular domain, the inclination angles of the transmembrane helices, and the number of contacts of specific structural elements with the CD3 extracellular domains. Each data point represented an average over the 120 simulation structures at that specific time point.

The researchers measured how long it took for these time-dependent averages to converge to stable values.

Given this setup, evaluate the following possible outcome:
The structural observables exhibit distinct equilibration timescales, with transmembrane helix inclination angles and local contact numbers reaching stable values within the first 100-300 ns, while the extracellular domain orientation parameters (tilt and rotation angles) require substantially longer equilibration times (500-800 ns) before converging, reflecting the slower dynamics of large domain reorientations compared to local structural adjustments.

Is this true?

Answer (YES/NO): NO